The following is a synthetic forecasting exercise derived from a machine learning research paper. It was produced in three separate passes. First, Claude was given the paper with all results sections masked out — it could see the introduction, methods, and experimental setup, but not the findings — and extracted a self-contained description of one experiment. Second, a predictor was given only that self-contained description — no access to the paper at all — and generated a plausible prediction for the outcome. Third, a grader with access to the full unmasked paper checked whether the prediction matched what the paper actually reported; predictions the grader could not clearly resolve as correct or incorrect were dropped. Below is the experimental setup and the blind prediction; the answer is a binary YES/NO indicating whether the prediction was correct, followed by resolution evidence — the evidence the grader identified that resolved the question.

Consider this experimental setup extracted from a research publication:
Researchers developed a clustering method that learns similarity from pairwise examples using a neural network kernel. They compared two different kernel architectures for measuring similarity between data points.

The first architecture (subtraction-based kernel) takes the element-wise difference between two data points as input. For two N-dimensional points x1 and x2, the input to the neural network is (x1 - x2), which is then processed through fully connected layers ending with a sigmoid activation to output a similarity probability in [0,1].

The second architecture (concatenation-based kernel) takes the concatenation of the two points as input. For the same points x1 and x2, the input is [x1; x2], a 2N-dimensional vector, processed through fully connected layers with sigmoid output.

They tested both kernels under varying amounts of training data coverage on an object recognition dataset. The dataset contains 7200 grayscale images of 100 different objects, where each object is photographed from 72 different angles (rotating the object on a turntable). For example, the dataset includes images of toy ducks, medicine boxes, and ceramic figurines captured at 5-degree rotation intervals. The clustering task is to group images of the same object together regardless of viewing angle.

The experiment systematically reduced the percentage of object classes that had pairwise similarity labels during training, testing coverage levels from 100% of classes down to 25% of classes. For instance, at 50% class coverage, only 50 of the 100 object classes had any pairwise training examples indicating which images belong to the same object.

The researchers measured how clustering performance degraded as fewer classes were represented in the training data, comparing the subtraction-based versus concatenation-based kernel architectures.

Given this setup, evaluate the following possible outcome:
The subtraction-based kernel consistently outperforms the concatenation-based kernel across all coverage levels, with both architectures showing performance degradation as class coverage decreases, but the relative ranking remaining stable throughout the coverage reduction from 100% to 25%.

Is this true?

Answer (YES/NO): NO